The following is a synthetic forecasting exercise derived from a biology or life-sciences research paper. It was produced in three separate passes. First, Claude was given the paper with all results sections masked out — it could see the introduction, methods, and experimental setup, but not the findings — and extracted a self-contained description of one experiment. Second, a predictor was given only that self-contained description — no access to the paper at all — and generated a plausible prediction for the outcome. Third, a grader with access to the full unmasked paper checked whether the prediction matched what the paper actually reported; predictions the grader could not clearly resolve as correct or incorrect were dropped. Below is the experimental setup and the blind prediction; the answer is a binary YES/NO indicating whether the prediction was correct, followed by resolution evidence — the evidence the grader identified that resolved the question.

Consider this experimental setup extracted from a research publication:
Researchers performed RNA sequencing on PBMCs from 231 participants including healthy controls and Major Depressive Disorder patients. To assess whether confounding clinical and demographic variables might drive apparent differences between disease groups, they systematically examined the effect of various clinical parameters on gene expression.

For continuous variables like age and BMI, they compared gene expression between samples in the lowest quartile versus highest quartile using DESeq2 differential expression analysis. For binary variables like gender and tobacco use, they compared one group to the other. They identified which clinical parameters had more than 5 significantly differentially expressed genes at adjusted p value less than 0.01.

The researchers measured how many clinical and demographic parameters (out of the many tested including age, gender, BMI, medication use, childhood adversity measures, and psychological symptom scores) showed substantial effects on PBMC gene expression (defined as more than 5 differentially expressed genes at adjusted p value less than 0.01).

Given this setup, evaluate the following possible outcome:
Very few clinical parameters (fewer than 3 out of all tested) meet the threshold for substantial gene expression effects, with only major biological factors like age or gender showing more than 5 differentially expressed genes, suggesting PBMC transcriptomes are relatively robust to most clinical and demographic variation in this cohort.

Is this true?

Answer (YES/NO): NO